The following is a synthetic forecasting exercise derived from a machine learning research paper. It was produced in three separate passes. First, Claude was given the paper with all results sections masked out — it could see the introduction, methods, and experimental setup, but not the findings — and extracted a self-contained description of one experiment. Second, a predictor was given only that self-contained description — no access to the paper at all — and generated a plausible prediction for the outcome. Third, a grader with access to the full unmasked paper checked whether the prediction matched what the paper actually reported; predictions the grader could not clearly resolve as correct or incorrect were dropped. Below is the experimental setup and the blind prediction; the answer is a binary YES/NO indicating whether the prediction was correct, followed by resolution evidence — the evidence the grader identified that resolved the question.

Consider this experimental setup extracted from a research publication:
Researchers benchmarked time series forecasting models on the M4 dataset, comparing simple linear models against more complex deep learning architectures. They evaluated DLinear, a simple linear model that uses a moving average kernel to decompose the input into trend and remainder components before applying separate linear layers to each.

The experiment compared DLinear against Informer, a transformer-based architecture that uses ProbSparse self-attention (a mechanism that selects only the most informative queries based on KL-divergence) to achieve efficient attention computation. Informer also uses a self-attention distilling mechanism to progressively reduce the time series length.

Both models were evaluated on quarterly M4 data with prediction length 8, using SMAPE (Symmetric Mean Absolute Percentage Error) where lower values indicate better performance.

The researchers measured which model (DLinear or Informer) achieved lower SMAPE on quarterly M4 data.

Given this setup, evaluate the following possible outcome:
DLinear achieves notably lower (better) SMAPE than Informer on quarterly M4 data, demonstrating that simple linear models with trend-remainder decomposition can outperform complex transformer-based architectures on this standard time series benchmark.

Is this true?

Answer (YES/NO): YES